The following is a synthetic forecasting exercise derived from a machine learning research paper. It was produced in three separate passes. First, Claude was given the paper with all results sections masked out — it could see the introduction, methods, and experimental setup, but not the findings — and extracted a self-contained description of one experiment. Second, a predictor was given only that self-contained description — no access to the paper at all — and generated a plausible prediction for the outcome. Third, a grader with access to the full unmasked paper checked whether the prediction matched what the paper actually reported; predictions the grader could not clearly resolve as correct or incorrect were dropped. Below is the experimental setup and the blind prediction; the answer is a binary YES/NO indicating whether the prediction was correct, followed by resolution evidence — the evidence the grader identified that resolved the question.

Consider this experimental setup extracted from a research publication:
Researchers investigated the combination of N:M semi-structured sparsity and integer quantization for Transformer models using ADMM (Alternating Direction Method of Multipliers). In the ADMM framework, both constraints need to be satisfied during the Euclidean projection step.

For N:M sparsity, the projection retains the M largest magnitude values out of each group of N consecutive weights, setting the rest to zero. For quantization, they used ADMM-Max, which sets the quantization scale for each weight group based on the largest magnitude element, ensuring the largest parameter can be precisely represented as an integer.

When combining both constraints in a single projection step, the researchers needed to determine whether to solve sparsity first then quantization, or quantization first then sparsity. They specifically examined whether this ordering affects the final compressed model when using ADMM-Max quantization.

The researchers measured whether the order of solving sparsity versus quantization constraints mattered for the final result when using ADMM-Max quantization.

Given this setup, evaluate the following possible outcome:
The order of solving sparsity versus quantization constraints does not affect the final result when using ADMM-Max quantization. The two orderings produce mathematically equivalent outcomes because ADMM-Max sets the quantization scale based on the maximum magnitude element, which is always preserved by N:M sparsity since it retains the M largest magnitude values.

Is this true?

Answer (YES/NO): YES